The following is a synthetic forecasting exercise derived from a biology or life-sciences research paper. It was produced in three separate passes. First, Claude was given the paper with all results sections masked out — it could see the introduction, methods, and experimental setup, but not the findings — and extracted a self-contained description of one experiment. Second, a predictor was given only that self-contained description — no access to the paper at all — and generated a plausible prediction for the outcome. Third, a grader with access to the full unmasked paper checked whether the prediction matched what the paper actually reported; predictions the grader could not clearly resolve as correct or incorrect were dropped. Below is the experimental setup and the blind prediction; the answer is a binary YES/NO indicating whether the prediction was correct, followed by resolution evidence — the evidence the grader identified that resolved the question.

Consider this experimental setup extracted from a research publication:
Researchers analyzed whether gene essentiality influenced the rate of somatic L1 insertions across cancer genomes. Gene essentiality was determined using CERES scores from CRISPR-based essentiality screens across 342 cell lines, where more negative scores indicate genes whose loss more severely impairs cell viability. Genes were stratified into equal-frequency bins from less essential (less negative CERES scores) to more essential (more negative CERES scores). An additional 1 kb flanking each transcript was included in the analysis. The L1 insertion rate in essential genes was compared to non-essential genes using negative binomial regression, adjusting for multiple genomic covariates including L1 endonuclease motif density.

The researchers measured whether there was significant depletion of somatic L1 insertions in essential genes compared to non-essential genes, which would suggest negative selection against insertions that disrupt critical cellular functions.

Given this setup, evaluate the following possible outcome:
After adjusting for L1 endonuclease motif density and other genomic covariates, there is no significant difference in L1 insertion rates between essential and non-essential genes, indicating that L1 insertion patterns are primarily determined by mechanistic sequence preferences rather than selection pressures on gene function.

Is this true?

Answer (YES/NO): YES